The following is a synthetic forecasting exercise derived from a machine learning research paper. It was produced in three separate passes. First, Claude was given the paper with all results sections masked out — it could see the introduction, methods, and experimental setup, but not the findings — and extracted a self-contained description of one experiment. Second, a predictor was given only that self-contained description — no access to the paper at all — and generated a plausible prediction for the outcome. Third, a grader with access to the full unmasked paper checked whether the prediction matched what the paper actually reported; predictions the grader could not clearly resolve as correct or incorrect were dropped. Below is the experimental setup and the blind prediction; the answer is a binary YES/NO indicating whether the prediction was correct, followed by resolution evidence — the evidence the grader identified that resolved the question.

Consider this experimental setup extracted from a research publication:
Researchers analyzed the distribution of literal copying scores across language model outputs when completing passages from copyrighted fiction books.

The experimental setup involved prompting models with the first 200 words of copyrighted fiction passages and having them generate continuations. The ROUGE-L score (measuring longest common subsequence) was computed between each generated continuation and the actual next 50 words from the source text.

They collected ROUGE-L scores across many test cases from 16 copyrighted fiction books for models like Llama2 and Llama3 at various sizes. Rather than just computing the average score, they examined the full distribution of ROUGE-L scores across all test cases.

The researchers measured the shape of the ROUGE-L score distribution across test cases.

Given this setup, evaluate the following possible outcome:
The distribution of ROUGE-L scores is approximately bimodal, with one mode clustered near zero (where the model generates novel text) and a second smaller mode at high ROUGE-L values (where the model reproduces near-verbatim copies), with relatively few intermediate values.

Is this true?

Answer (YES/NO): NO